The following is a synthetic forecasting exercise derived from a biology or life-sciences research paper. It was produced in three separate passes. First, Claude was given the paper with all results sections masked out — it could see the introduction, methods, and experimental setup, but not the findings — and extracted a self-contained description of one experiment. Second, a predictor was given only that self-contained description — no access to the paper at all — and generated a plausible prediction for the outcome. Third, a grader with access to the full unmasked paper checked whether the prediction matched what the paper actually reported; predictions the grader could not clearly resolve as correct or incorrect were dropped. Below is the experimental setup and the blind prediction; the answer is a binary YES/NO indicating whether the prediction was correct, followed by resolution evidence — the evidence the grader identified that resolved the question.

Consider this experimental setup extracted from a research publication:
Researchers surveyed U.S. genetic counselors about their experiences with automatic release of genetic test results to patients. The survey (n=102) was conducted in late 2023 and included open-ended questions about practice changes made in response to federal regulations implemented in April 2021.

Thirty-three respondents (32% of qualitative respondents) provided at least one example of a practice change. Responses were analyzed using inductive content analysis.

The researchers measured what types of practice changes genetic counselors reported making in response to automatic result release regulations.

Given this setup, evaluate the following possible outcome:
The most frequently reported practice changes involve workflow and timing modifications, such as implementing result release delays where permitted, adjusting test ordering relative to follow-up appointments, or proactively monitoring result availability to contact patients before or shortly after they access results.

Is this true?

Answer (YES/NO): NO